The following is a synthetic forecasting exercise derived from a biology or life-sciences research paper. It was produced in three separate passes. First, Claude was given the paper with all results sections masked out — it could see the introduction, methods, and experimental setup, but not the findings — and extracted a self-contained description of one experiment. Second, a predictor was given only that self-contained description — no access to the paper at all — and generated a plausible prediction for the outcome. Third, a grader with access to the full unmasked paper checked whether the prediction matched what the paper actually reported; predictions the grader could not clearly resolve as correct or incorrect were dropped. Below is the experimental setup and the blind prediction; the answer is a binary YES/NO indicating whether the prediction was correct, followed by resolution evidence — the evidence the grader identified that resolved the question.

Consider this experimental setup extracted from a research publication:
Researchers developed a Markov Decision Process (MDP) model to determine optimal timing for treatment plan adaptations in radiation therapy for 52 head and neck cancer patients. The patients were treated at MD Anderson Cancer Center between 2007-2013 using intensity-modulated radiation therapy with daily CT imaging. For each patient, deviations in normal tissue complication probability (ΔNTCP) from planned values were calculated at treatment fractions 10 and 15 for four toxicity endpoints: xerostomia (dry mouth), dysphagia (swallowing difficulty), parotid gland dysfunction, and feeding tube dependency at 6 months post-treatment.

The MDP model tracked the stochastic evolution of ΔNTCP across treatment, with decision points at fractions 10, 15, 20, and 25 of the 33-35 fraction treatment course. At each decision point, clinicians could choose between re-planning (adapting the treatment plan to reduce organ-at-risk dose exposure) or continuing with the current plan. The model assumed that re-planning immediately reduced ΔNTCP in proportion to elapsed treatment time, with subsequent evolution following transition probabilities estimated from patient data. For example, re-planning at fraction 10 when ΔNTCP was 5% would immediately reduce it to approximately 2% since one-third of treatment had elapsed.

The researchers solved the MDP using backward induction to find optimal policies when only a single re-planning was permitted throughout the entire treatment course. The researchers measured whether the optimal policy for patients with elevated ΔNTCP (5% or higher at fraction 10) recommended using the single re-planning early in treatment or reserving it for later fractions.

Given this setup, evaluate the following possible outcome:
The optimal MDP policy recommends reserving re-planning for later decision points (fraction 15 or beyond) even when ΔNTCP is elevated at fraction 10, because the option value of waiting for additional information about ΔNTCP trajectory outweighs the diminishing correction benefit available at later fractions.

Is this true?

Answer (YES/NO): NO